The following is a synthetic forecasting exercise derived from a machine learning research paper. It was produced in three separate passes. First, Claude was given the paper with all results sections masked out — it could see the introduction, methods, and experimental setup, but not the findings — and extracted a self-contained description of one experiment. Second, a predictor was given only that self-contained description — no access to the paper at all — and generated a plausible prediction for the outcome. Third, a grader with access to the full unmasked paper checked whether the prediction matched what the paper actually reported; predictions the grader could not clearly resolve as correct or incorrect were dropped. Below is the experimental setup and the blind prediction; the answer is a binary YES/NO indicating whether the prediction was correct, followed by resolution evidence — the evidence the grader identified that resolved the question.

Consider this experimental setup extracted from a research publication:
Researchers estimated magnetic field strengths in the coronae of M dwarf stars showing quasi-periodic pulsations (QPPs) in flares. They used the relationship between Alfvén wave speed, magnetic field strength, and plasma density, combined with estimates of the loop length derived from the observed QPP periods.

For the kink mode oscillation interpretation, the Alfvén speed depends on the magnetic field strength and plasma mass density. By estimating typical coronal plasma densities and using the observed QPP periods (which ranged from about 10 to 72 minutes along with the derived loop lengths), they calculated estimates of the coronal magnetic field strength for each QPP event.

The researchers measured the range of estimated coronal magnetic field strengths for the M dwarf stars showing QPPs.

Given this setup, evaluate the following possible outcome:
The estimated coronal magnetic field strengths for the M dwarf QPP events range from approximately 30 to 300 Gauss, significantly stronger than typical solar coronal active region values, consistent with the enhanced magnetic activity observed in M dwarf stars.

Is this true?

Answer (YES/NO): NO